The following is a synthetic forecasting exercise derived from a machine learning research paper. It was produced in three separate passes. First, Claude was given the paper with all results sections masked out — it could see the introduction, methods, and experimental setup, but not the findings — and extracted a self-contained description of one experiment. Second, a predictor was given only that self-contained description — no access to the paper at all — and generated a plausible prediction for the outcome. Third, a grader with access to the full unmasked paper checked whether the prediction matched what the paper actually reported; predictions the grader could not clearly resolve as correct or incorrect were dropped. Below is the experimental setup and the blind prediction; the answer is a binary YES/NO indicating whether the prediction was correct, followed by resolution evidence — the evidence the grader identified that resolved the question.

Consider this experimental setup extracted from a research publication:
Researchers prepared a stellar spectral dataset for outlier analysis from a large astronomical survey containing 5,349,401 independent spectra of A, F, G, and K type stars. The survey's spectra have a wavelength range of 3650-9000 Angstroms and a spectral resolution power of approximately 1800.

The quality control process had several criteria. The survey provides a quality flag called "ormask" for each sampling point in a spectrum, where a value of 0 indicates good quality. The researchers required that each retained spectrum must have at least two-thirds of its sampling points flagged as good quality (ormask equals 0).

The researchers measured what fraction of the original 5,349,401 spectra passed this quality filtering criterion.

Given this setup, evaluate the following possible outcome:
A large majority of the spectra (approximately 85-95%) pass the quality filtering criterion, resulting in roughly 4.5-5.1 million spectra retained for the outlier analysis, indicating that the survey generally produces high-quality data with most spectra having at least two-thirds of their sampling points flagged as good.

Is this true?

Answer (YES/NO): NO